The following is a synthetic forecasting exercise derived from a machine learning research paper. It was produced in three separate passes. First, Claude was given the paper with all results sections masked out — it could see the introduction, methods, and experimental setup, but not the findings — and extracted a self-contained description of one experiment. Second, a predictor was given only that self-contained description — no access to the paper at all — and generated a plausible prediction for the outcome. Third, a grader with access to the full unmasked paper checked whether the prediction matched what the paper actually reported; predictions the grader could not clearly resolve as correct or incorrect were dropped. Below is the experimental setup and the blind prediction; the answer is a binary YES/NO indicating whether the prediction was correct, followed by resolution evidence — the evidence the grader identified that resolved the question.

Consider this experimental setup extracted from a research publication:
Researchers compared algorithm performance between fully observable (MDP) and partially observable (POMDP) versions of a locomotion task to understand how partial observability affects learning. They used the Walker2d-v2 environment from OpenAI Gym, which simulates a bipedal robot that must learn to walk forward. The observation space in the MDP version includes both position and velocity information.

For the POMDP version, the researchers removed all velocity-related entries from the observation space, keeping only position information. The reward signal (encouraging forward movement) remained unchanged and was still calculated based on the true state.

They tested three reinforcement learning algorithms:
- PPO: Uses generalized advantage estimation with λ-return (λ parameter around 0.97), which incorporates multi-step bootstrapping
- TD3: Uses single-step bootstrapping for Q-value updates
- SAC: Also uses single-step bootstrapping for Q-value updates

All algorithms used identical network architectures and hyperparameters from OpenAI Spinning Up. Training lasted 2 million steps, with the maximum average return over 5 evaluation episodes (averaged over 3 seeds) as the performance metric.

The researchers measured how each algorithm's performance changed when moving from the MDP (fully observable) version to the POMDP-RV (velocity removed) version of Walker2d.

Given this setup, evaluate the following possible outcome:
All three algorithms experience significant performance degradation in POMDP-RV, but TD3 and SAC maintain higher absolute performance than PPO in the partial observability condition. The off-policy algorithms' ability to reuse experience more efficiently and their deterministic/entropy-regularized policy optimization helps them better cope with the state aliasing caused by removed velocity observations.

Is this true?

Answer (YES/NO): NO